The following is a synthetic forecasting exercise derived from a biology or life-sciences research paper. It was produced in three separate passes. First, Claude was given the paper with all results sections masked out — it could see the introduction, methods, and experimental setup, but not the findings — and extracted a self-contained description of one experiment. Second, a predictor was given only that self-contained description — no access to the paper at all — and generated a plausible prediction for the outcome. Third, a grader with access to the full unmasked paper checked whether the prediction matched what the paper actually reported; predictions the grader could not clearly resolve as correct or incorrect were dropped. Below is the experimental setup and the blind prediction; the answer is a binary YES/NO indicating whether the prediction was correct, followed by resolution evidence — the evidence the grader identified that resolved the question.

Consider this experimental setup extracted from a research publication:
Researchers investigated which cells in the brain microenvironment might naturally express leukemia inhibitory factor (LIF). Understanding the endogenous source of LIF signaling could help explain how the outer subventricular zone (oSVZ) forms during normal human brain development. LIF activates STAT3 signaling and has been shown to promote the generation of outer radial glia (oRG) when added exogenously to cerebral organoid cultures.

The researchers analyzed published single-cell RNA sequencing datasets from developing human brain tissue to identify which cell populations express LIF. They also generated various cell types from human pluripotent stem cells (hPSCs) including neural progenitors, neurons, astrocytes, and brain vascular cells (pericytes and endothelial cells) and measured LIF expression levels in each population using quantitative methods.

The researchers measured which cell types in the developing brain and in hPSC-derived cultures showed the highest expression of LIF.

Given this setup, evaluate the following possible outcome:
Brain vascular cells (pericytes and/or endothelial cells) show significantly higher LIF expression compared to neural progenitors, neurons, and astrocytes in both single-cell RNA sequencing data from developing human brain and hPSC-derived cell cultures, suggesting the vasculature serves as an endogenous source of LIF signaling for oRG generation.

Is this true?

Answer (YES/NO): NO